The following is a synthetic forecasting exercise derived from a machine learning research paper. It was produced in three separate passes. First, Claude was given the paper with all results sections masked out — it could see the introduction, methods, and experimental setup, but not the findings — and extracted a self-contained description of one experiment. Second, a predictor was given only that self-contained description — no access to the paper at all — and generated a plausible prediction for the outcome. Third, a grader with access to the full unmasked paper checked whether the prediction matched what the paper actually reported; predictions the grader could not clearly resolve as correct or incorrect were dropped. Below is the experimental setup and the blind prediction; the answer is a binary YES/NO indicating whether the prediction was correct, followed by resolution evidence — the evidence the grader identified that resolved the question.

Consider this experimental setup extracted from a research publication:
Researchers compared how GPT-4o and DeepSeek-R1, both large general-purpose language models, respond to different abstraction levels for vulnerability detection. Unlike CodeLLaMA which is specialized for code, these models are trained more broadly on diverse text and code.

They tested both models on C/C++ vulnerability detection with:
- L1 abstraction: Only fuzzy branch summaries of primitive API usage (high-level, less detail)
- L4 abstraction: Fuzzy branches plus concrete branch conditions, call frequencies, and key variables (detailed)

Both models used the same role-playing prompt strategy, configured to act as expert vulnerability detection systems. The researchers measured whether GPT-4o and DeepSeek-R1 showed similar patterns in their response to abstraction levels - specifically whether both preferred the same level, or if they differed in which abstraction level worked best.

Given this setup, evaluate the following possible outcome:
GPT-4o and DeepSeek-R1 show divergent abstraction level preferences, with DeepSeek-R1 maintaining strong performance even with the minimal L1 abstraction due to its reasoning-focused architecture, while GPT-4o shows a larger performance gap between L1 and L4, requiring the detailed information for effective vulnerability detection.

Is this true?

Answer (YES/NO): NO